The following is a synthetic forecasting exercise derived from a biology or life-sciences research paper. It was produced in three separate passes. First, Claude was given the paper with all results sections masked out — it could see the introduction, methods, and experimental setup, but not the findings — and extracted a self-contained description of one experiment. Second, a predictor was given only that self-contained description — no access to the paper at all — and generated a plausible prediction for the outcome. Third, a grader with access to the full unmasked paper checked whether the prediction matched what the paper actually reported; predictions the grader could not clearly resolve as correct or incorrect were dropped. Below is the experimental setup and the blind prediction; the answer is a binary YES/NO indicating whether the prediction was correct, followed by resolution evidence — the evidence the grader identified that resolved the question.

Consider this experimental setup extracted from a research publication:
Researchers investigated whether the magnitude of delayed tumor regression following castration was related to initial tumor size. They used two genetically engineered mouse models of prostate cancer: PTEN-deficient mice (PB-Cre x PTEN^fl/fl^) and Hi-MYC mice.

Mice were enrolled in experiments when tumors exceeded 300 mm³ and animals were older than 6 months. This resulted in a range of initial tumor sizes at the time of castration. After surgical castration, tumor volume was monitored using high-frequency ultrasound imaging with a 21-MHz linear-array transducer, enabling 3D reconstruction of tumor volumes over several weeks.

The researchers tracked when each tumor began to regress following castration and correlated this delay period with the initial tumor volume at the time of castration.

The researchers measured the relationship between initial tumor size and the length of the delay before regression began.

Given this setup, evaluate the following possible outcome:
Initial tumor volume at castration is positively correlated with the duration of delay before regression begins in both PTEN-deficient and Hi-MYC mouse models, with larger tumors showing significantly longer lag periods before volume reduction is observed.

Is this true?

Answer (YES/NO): NO